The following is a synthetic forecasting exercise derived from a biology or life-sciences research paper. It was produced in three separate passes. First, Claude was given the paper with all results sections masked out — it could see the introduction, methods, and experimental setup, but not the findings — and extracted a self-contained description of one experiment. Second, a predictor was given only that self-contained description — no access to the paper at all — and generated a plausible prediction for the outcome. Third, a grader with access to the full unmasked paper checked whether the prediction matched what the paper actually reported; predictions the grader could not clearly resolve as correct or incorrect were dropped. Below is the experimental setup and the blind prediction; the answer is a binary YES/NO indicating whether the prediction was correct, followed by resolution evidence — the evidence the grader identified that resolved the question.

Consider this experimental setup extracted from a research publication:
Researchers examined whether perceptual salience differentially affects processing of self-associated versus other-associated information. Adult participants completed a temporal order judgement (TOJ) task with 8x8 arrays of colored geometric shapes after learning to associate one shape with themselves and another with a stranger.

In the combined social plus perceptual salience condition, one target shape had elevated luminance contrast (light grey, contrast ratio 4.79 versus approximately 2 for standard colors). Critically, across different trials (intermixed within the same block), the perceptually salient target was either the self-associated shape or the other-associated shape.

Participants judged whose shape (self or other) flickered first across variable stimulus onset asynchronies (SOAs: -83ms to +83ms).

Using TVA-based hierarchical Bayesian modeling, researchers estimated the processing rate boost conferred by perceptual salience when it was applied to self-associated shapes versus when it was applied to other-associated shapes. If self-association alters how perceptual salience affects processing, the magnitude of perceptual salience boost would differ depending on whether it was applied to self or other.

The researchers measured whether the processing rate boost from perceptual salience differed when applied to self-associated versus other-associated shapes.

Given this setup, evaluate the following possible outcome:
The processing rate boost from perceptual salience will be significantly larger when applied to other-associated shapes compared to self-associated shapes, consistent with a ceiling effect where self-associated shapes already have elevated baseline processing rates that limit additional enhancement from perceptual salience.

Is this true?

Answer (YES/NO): NO